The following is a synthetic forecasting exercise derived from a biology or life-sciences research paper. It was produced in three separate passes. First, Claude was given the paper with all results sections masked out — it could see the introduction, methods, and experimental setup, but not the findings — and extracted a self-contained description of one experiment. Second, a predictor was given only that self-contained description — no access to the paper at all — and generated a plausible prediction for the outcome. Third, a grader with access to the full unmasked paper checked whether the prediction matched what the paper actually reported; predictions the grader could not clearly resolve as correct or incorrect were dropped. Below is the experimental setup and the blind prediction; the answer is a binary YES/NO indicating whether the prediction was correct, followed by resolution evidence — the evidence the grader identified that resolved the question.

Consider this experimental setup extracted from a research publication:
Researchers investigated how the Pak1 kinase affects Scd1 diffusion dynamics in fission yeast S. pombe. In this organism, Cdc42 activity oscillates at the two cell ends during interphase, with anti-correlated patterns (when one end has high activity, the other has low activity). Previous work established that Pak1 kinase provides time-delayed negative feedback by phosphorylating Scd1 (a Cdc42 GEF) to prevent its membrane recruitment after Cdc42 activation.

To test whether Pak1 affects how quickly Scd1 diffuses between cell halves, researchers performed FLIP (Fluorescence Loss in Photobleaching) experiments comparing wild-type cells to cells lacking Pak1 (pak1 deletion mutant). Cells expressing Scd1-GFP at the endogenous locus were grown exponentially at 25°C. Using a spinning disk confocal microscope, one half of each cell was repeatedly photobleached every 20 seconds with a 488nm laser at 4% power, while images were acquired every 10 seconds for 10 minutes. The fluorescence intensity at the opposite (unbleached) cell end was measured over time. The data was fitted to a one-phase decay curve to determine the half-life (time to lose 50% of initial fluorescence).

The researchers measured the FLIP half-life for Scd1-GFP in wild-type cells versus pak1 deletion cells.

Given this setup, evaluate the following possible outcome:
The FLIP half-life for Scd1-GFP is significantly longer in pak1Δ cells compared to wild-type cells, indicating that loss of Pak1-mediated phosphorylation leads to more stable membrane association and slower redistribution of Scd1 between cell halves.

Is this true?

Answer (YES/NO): YES